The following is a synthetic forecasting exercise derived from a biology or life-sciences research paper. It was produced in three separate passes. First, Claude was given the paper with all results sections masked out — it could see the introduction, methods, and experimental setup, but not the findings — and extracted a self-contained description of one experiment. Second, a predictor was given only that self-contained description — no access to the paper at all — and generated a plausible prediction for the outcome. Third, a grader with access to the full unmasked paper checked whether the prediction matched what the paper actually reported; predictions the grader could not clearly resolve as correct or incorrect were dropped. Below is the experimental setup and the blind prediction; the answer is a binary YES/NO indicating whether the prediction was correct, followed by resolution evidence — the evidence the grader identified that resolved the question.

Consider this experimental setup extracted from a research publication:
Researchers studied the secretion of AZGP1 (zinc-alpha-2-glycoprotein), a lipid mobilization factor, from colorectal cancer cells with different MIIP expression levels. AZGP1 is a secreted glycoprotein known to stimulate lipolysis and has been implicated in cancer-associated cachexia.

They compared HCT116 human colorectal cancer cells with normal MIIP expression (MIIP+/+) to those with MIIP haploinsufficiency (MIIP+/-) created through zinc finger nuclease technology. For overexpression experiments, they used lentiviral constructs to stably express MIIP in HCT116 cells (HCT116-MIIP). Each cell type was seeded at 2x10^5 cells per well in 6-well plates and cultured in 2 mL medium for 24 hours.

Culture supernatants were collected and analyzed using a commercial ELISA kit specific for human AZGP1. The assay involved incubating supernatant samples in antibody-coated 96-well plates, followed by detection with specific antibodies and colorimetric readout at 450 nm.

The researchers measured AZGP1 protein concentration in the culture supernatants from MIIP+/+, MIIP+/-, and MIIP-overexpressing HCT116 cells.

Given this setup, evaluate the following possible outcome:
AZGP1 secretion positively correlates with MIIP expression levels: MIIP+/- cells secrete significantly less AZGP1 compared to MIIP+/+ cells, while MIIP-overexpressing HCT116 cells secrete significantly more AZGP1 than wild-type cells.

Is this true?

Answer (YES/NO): NO